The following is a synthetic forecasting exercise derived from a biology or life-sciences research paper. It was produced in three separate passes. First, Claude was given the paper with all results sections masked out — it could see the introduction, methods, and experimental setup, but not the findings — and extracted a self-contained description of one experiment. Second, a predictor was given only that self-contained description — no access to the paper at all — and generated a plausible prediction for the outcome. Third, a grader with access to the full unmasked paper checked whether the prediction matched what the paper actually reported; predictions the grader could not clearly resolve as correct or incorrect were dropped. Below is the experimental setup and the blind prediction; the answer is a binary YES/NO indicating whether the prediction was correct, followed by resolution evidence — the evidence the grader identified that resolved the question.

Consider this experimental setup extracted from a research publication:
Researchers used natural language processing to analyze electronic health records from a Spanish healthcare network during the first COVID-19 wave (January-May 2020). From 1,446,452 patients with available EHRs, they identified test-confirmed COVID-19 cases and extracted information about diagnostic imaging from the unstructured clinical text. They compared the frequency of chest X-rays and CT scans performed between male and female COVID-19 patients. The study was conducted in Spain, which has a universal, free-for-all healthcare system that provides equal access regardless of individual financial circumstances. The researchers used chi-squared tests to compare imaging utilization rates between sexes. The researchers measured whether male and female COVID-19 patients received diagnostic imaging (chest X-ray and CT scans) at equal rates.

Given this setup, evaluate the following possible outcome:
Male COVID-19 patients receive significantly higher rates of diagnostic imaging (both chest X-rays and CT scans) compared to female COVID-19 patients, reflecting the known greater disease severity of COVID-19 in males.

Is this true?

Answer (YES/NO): NO